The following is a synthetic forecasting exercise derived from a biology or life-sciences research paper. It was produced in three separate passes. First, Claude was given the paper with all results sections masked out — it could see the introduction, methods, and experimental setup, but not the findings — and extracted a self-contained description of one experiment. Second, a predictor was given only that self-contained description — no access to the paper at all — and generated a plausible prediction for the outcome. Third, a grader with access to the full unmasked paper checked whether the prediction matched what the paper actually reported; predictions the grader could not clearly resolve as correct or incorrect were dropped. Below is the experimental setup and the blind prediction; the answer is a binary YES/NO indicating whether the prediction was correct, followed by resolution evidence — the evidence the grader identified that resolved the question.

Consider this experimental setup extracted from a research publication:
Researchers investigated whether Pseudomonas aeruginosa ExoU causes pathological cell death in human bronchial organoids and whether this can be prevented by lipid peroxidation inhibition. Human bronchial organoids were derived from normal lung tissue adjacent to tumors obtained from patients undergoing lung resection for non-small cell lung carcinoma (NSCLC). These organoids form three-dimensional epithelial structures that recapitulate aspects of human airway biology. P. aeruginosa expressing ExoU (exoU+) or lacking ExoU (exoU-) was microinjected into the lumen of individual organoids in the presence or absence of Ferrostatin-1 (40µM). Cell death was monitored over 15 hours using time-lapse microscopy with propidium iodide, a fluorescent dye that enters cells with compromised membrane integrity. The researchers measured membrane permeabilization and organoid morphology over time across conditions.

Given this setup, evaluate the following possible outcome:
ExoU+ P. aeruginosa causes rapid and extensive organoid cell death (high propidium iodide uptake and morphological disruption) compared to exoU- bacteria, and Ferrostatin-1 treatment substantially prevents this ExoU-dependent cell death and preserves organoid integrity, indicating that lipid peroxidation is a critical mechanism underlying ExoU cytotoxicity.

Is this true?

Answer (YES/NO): YES